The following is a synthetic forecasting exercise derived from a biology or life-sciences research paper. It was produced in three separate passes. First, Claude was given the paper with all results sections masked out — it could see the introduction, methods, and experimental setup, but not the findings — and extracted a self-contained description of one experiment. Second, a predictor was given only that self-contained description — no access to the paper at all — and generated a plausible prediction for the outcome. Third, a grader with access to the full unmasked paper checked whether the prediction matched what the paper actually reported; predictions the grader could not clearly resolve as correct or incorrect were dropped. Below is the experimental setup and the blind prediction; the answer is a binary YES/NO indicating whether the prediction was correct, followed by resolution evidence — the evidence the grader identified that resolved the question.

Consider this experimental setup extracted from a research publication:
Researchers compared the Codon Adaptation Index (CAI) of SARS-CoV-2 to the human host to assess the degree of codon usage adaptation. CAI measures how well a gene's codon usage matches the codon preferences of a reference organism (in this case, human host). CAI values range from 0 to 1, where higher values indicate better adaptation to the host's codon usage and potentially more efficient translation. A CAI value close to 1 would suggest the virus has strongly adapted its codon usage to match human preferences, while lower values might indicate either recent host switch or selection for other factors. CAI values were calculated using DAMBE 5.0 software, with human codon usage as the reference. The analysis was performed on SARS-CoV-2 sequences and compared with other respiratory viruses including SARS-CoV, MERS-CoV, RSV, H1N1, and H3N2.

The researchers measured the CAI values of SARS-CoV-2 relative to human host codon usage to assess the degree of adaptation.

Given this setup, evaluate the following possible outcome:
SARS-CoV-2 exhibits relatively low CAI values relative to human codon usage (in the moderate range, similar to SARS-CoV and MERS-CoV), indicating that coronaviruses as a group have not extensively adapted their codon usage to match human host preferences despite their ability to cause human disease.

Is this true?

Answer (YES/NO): YES